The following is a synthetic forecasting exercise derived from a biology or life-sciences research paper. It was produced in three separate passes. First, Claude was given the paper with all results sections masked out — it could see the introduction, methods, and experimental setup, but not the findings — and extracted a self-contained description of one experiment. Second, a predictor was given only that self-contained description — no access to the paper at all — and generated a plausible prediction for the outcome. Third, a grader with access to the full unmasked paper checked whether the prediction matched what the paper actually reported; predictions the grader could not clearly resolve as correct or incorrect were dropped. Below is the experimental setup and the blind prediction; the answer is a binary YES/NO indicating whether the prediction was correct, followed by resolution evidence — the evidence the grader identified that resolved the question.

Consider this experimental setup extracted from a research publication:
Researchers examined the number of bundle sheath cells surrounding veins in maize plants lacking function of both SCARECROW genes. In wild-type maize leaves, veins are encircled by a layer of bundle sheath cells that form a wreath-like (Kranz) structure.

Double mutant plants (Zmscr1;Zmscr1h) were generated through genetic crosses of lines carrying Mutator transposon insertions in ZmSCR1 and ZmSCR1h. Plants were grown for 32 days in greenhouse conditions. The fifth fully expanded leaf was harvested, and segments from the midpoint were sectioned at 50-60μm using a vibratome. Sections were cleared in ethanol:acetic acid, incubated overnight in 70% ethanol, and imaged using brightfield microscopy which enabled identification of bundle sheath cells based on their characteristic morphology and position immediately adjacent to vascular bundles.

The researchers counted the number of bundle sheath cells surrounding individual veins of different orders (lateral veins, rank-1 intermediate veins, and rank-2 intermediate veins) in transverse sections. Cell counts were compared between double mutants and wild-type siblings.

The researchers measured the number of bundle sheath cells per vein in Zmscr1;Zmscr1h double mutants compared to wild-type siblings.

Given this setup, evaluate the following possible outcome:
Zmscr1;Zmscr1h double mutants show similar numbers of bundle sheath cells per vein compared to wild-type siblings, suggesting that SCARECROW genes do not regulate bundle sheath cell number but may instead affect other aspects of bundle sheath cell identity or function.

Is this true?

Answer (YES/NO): NO